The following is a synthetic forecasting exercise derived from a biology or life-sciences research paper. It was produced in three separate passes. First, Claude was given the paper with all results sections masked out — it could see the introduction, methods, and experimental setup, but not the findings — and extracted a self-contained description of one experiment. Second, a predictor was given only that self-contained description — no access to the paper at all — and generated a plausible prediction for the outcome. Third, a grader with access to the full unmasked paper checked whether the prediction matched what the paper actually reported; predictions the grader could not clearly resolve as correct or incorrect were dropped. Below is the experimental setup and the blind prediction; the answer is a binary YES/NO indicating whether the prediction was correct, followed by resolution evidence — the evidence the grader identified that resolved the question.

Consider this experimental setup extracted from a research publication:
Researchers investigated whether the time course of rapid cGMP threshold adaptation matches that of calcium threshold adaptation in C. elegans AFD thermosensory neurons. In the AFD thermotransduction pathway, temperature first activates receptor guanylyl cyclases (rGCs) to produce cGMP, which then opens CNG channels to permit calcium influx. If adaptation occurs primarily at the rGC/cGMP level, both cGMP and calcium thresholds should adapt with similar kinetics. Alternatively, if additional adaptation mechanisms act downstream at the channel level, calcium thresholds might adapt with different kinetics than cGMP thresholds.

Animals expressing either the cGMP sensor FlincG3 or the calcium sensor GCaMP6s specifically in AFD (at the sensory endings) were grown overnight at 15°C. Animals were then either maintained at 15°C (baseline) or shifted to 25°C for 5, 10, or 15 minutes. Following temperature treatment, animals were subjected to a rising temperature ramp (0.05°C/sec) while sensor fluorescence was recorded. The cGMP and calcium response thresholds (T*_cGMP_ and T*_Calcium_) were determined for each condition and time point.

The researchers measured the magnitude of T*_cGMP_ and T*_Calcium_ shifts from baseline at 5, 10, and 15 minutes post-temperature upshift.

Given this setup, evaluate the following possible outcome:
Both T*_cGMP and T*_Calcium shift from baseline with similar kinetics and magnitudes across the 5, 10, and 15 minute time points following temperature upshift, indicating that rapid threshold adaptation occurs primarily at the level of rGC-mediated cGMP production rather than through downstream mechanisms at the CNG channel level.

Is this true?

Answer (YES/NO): NO